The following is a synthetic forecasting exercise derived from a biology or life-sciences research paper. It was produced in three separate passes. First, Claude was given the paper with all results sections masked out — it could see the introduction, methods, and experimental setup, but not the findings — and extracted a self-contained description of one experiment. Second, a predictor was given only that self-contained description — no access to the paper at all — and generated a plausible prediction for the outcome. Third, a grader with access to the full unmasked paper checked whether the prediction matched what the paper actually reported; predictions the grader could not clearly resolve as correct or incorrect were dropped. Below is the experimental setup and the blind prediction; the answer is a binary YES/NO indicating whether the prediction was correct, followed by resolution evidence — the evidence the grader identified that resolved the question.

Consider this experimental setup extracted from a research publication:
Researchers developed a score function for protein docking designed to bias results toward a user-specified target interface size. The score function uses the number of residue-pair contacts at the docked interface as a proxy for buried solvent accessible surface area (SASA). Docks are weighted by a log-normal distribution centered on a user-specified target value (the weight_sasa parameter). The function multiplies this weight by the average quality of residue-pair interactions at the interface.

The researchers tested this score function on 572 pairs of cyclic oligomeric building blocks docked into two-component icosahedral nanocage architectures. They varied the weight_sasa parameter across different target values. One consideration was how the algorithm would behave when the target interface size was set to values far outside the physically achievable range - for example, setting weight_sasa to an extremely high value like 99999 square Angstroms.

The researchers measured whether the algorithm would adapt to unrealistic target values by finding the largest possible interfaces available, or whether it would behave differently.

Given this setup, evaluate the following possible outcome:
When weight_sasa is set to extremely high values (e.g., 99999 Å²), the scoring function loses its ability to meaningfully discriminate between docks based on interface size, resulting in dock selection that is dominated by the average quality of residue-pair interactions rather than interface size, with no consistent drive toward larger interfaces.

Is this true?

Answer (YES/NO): NO